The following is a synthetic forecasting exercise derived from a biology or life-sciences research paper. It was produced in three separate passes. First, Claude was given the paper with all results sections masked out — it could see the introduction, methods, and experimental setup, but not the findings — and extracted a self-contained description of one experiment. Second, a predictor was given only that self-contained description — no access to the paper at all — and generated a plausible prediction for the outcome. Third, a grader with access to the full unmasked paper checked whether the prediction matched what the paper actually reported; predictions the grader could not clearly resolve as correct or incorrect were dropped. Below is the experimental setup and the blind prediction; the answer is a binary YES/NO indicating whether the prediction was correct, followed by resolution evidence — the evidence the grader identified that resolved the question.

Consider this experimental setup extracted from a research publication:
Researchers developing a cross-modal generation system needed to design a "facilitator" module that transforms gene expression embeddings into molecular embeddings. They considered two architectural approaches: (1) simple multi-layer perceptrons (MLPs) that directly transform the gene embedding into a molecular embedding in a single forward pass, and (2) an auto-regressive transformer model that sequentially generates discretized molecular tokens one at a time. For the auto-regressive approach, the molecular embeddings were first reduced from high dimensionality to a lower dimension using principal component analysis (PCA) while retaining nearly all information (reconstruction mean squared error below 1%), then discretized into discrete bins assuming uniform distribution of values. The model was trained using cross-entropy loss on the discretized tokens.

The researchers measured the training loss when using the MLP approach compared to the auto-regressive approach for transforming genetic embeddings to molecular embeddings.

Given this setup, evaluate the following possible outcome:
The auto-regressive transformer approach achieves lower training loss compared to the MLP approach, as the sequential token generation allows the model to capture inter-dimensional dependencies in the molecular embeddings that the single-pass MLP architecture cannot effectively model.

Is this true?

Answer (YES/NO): YES